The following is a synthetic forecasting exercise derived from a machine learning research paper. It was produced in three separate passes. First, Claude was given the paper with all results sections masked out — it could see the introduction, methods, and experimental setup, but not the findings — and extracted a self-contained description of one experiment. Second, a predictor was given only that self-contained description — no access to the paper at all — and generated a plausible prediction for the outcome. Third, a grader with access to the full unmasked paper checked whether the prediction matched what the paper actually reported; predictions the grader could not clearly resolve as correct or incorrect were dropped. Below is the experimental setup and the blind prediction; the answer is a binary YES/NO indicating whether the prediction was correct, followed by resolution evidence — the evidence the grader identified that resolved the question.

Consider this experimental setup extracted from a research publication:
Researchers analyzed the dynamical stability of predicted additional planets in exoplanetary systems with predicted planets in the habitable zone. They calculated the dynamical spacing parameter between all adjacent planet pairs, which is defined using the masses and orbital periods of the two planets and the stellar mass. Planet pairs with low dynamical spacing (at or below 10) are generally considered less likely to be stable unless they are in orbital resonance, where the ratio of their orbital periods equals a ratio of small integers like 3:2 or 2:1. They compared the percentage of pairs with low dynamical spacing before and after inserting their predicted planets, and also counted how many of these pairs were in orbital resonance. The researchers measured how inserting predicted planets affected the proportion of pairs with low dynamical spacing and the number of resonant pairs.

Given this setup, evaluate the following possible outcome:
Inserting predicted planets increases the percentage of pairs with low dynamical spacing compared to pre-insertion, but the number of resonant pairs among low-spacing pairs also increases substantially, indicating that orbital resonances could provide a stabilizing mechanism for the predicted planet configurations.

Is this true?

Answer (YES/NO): YES